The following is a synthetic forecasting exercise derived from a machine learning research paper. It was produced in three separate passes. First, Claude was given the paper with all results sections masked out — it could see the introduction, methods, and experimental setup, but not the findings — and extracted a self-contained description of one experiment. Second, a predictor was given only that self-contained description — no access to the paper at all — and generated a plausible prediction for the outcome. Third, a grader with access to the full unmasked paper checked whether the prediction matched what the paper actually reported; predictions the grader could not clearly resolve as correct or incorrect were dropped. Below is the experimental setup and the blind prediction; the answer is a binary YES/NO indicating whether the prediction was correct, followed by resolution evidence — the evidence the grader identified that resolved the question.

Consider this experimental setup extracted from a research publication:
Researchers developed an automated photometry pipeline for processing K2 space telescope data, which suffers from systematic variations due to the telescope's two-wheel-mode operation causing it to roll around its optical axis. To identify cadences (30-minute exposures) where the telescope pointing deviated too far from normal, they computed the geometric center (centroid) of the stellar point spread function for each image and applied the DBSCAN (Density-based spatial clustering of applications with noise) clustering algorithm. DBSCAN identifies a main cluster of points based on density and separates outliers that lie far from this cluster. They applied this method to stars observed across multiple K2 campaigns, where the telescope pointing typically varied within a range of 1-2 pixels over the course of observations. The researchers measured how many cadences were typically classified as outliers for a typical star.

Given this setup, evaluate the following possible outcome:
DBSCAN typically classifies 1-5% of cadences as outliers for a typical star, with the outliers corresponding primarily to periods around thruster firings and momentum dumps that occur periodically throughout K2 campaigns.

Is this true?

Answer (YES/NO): NO